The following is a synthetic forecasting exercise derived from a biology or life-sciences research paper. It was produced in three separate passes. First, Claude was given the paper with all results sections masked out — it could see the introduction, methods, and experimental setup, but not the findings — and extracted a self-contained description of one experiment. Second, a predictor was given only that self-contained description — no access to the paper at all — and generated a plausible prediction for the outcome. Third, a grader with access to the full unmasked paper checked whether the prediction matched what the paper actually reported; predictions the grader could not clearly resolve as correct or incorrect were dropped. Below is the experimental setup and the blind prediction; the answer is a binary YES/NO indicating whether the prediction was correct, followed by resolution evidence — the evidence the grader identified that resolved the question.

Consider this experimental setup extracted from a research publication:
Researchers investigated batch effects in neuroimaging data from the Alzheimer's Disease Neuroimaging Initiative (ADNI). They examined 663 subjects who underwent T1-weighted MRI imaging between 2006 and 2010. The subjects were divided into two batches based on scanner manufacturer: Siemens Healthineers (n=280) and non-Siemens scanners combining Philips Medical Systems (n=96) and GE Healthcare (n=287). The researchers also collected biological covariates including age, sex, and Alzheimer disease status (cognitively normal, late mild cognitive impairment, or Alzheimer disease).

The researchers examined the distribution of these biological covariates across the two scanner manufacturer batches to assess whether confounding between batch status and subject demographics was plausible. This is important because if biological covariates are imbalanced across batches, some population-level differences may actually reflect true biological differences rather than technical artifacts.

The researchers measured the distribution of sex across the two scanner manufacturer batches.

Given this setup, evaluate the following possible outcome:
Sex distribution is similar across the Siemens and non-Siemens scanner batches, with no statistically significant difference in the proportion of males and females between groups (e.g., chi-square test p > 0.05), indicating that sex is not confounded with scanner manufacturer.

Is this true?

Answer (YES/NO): NO